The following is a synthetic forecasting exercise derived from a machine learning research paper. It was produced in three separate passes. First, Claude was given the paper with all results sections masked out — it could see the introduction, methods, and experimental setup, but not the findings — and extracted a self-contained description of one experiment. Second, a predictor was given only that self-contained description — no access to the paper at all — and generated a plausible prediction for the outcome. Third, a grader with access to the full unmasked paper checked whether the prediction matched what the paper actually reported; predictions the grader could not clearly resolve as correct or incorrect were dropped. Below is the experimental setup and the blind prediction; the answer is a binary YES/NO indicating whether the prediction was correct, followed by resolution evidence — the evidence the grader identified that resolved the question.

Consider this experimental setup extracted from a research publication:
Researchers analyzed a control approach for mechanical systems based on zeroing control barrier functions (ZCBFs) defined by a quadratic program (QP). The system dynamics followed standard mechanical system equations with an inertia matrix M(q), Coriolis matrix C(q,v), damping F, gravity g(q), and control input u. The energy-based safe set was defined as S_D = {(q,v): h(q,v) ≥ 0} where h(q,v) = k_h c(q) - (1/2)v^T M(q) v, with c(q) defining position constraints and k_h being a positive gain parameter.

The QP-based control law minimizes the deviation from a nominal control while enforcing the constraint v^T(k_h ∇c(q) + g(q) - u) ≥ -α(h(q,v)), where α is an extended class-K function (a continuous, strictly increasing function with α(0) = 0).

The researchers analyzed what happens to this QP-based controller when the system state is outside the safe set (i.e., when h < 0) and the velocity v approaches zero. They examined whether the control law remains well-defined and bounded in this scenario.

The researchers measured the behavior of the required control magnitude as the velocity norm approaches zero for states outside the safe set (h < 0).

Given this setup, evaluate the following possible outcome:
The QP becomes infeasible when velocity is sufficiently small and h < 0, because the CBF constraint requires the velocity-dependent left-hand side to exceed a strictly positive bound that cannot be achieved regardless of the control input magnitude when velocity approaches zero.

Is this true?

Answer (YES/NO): NO